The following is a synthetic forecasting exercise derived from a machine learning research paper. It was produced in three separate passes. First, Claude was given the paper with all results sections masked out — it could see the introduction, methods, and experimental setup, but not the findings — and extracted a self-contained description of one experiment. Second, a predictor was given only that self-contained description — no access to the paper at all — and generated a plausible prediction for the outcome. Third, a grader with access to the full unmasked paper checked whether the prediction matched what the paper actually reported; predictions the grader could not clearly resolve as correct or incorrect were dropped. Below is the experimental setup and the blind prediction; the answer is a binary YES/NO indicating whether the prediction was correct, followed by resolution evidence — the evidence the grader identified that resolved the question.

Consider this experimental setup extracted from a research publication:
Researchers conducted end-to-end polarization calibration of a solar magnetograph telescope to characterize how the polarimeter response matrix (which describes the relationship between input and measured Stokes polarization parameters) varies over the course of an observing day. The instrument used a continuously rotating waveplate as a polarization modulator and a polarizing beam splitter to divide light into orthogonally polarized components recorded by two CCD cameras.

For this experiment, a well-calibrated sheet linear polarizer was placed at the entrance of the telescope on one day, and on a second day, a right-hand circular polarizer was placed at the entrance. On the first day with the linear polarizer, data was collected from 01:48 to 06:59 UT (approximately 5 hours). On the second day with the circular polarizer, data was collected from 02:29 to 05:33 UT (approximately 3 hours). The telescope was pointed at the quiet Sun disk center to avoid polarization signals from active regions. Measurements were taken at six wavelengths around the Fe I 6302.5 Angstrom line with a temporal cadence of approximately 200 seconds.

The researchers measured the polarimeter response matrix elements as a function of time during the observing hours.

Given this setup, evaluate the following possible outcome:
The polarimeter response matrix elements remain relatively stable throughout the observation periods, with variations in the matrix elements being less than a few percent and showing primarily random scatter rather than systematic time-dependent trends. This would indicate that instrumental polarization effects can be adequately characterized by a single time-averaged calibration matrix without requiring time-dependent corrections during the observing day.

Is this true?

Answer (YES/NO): NO